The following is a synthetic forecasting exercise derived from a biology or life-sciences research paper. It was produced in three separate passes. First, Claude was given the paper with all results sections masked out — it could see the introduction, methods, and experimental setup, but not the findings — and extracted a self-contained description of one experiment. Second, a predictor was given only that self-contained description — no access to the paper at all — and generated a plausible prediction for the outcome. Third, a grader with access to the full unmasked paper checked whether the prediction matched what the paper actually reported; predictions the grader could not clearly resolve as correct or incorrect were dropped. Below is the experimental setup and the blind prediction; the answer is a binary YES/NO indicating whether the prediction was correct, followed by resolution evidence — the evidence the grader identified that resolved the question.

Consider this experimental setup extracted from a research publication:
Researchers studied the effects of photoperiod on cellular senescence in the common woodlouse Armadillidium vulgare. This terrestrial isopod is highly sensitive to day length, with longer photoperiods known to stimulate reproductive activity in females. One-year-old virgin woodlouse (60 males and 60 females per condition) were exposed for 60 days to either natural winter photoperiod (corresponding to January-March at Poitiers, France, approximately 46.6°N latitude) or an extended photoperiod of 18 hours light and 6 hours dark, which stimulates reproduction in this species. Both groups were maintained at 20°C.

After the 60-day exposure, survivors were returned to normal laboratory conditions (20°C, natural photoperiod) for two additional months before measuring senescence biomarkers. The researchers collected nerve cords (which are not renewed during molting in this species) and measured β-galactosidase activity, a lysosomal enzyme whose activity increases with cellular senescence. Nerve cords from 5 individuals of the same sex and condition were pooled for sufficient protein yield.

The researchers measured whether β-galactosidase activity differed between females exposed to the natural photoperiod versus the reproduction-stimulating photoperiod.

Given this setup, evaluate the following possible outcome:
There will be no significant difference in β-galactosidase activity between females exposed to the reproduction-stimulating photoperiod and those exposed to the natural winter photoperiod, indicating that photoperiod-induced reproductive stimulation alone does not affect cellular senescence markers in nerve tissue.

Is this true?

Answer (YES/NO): NO